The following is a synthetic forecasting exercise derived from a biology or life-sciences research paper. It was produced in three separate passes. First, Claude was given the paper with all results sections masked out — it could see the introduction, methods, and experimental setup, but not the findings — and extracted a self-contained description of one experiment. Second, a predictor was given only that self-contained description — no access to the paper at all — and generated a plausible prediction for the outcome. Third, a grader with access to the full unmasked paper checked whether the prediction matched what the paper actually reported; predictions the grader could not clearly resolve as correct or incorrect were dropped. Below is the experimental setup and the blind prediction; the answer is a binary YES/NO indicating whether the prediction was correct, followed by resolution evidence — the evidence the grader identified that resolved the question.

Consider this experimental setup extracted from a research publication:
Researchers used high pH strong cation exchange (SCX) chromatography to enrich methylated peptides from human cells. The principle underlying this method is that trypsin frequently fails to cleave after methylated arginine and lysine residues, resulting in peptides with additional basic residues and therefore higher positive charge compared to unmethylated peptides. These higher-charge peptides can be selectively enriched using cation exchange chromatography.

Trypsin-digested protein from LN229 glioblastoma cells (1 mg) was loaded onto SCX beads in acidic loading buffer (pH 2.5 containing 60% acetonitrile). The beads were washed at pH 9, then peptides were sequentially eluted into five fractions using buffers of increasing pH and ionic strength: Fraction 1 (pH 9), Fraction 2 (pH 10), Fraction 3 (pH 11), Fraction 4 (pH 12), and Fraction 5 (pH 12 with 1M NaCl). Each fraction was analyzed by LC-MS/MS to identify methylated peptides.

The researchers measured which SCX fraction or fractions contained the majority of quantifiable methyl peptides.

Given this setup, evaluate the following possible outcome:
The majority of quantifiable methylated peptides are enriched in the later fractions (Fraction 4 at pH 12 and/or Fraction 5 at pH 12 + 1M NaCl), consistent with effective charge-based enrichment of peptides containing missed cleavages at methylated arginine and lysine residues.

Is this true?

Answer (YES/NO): NO